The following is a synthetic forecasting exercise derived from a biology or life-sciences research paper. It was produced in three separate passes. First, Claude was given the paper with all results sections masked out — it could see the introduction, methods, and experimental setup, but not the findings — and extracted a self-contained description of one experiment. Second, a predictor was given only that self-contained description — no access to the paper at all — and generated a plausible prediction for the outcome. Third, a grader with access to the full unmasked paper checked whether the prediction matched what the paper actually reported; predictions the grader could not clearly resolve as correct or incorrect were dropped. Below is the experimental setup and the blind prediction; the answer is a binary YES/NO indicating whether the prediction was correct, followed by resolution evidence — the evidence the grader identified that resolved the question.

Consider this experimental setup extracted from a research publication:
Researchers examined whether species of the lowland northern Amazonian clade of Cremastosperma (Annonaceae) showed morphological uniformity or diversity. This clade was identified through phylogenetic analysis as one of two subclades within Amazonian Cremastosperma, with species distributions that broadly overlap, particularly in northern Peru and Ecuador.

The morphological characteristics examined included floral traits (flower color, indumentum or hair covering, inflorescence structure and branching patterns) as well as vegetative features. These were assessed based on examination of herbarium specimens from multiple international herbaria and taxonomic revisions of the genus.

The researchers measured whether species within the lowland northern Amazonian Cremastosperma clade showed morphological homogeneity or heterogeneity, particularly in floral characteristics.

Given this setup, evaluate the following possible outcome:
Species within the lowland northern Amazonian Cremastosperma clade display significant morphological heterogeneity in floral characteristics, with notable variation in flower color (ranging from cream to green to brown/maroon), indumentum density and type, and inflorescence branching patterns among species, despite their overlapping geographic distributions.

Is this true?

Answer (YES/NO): NO